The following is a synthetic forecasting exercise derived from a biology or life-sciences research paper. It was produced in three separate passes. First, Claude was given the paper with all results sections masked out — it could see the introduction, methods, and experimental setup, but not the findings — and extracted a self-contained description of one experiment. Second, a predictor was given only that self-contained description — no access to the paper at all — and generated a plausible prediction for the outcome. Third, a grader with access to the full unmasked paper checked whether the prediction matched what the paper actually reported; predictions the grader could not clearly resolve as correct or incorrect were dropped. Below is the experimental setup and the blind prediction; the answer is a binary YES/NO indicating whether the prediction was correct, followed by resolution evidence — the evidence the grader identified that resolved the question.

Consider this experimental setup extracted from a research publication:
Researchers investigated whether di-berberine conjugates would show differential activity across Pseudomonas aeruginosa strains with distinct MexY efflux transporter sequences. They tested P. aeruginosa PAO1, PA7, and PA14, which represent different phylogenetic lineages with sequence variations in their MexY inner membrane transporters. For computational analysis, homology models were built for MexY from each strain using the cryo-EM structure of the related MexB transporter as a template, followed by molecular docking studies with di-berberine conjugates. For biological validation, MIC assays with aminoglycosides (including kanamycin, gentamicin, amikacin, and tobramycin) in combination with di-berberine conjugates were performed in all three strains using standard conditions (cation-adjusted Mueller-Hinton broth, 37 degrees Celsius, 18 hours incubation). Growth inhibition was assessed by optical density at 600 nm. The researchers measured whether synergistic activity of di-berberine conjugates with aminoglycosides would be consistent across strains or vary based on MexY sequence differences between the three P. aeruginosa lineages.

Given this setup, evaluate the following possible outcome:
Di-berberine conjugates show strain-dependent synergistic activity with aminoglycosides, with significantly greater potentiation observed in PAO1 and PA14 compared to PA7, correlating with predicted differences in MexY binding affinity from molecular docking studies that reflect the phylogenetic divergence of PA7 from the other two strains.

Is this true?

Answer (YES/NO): NO